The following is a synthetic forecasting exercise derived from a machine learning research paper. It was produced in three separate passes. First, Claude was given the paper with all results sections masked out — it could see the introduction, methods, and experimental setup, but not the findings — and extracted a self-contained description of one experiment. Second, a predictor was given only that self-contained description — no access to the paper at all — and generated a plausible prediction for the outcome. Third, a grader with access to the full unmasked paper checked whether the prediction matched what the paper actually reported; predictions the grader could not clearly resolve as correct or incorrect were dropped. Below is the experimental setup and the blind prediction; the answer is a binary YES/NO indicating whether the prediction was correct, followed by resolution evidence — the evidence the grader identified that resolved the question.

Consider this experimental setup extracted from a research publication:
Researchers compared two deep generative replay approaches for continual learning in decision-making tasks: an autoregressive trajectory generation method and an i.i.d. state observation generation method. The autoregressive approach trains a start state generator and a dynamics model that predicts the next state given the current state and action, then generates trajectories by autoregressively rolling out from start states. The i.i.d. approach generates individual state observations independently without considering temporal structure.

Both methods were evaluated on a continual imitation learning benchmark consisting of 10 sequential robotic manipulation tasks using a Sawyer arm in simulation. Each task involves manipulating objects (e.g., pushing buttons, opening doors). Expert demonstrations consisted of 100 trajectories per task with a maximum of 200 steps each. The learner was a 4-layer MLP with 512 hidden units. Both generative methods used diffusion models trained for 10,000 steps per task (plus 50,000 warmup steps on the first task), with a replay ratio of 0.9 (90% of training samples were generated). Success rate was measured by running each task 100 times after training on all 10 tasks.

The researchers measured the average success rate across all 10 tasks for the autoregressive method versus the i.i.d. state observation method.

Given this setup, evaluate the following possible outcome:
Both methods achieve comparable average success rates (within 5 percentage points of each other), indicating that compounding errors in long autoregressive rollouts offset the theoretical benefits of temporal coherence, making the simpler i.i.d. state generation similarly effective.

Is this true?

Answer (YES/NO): NO